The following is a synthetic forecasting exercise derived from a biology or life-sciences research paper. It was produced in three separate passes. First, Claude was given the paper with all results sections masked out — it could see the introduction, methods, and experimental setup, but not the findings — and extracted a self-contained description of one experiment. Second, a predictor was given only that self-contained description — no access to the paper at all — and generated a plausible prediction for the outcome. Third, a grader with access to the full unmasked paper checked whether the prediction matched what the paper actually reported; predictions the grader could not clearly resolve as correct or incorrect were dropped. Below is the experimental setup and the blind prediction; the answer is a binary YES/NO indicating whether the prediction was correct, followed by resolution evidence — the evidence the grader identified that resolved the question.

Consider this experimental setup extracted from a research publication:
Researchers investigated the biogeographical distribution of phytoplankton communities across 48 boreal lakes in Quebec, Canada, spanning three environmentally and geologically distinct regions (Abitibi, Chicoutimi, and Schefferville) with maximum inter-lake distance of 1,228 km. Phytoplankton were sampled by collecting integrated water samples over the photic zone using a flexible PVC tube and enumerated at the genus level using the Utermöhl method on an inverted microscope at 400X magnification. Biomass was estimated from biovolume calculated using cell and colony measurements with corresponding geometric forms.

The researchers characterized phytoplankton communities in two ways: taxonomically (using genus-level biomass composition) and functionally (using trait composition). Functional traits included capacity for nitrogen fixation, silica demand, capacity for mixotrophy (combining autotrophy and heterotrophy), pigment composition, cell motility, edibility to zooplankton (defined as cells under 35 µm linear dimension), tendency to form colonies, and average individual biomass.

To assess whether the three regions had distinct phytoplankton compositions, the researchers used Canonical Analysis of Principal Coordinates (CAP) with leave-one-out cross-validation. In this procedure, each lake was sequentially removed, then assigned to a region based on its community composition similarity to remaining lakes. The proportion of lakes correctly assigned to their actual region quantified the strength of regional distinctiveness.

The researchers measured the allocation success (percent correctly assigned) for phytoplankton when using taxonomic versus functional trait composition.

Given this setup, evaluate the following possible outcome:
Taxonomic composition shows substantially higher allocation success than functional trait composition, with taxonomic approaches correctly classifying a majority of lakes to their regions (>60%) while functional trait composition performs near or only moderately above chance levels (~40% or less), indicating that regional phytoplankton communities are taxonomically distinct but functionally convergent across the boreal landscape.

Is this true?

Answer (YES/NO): YES